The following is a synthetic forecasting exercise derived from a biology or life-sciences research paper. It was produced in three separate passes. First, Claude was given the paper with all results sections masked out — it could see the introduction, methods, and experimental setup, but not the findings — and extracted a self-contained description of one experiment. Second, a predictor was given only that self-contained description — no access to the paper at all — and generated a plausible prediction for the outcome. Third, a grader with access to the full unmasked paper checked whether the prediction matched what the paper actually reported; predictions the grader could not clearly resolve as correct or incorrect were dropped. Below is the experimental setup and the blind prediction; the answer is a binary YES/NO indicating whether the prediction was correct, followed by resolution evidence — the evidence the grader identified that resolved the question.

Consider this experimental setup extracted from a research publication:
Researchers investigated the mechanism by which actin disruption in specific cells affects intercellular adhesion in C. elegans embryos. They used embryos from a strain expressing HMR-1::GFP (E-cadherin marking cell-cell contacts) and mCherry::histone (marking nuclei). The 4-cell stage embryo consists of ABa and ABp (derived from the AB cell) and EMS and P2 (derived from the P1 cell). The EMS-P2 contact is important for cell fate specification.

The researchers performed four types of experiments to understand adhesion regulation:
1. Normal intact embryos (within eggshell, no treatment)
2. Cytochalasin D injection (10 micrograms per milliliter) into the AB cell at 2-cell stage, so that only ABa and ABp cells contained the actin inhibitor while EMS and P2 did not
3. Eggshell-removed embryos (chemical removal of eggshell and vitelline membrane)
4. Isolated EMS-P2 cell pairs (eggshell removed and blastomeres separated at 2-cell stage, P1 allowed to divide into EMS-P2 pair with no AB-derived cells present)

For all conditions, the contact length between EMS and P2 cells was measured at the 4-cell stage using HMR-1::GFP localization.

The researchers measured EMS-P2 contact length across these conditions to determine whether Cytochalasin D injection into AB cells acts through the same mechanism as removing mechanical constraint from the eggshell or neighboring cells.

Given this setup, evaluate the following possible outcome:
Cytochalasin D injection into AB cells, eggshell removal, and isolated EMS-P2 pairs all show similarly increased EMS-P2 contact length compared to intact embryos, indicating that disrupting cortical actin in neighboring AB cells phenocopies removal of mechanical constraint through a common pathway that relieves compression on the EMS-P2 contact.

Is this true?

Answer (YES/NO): NO